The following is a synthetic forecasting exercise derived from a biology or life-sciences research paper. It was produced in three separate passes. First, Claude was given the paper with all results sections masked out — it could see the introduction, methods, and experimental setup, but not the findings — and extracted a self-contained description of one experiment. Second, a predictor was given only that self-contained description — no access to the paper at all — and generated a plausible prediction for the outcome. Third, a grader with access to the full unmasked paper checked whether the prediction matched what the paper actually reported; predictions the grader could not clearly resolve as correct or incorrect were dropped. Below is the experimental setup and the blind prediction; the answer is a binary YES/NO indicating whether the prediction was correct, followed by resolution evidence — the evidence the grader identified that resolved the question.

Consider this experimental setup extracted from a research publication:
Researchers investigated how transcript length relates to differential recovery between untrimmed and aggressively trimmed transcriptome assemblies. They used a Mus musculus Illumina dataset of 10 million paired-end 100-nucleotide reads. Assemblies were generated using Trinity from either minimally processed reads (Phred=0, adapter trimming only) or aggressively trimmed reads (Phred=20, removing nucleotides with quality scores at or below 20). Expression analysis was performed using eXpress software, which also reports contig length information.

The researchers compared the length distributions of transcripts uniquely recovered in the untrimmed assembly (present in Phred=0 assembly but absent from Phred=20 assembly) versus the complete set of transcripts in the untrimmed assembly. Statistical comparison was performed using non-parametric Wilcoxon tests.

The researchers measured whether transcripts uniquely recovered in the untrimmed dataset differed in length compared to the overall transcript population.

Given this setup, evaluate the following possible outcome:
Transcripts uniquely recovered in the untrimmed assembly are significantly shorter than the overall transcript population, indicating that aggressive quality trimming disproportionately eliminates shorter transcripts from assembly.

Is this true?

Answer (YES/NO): YES